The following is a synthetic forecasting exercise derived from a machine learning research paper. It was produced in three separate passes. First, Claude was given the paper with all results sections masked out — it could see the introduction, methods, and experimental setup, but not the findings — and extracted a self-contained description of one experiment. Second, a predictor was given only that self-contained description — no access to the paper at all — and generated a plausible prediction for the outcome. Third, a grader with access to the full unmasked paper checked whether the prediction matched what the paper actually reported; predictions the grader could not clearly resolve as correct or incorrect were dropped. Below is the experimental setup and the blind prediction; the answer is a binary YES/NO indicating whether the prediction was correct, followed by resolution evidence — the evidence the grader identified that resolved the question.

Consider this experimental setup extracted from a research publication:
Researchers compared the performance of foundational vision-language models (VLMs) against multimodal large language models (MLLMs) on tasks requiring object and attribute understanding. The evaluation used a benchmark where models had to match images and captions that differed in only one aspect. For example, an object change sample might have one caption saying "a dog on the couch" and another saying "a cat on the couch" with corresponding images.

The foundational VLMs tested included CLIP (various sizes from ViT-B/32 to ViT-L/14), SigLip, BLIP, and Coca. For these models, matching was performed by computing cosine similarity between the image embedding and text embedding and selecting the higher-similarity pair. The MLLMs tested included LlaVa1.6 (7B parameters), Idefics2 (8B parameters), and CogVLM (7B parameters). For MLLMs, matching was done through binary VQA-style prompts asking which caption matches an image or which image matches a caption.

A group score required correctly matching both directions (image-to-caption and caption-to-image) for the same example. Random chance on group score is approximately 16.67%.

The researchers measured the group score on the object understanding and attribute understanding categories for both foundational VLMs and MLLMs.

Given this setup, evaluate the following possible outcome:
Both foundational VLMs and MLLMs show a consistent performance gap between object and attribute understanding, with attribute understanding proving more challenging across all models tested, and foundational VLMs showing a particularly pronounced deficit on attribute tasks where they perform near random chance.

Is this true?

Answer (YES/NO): NO